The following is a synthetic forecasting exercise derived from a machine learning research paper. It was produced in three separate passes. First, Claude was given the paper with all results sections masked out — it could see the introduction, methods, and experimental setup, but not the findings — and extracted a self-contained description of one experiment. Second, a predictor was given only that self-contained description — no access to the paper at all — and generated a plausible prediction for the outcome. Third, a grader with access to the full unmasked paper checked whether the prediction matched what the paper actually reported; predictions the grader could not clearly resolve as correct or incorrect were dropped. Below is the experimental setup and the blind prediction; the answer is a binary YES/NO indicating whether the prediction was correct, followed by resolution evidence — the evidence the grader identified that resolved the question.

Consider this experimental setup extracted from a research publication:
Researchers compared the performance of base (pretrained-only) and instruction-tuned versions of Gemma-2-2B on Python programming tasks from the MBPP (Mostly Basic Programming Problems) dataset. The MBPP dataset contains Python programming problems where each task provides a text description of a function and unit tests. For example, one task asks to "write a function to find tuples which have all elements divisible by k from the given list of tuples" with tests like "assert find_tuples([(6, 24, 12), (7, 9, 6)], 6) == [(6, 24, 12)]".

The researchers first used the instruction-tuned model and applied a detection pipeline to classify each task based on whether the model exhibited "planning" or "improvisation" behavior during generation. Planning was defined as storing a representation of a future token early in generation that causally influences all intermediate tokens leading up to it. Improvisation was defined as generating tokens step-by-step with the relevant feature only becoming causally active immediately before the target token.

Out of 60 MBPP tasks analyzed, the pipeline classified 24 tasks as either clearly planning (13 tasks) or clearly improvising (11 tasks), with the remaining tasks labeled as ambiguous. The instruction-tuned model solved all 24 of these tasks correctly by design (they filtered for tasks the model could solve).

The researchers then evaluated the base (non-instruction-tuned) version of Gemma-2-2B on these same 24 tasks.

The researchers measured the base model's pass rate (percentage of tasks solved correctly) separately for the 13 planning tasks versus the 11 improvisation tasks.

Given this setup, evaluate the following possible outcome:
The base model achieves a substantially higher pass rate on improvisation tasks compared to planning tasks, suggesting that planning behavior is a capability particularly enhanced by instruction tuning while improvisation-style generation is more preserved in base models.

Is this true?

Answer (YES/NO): YES